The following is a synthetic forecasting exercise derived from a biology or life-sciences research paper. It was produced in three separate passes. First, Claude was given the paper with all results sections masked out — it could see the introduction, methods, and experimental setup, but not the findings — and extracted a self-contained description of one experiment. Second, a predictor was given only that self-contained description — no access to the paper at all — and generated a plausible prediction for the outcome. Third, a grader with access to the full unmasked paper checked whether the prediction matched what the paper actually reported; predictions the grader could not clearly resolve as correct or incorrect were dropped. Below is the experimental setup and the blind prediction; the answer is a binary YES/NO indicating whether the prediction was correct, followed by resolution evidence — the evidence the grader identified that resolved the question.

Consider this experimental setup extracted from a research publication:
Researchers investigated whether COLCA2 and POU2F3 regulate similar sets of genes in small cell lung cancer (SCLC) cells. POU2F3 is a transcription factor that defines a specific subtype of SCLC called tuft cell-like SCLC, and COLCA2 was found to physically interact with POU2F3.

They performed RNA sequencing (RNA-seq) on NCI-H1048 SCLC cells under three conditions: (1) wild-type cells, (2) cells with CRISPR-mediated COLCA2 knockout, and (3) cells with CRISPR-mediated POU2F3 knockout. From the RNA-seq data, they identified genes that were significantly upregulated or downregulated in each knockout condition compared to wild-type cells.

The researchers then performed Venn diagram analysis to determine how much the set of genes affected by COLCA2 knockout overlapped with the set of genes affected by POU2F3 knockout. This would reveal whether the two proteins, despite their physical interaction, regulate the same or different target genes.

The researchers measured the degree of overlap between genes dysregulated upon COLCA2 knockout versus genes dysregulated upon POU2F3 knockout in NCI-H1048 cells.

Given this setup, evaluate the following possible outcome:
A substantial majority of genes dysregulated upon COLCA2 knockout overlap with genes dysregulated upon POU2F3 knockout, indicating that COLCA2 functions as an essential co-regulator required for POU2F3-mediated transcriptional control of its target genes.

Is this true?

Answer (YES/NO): YES